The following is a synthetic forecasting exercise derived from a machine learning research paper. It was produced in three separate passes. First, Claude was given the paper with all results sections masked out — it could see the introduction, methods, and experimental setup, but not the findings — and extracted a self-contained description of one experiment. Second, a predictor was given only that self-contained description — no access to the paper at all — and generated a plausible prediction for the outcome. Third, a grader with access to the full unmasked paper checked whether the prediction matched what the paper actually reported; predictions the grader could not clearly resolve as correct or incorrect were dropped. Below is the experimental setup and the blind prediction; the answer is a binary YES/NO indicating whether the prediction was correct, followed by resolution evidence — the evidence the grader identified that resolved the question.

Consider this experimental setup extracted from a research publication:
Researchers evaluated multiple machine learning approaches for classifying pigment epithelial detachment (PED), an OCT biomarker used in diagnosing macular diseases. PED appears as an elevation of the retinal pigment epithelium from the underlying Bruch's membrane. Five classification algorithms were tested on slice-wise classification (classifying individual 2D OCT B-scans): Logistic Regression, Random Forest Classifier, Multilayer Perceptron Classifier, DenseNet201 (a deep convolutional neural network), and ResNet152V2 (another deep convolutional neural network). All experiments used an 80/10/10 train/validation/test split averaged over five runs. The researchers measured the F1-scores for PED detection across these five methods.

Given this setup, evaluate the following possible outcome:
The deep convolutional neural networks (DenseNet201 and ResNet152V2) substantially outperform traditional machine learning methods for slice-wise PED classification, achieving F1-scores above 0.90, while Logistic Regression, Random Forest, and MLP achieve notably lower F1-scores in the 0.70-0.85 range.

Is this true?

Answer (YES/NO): NO